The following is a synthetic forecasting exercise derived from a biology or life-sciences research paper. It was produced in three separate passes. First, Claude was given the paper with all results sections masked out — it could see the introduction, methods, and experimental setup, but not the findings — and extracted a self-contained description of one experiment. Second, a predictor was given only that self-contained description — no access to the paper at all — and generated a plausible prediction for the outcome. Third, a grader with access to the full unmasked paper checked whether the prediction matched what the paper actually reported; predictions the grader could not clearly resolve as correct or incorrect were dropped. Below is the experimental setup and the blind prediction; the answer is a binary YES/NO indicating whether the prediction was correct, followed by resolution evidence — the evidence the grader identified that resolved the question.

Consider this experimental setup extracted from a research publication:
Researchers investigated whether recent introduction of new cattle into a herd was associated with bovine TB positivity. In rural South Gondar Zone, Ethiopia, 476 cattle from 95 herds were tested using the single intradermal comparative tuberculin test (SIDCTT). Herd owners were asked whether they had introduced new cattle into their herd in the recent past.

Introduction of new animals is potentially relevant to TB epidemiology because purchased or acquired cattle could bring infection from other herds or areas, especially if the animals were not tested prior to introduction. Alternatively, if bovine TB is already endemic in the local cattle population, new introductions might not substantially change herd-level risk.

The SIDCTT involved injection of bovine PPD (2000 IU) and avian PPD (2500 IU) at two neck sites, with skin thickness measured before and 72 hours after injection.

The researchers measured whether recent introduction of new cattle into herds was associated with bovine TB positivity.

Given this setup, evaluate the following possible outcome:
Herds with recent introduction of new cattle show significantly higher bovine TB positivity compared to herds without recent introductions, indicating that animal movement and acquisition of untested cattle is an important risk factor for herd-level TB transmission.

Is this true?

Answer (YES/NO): NO